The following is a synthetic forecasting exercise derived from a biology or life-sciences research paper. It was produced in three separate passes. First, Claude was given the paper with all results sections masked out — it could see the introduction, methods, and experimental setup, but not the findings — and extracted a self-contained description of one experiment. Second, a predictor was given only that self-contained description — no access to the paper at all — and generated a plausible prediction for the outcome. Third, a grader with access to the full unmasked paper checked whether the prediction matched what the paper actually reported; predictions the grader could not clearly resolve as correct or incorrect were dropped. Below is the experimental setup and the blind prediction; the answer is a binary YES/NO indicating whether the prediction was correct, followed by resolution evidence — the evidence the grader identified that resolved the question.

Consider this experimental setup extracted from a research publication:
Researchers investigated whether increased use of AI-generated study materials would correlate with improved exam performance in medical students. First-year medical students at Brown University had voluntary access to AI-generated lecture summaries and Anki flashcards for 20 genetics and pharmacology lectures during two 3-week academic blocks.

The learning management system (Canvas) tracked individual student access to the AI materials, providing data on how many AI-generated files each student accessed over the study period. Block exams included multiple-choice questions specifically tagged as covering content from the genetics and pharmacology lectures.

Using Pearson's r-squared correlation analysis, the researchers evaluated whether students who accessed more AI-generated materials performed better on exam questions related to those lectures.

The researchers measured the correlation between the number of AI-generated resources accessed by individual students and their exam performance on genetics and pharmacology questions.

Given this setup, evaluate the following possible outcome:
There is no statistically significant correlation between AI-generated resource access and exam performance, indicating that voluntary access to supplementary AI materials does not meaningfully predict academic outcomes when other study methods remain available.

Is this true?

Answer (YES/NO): YES